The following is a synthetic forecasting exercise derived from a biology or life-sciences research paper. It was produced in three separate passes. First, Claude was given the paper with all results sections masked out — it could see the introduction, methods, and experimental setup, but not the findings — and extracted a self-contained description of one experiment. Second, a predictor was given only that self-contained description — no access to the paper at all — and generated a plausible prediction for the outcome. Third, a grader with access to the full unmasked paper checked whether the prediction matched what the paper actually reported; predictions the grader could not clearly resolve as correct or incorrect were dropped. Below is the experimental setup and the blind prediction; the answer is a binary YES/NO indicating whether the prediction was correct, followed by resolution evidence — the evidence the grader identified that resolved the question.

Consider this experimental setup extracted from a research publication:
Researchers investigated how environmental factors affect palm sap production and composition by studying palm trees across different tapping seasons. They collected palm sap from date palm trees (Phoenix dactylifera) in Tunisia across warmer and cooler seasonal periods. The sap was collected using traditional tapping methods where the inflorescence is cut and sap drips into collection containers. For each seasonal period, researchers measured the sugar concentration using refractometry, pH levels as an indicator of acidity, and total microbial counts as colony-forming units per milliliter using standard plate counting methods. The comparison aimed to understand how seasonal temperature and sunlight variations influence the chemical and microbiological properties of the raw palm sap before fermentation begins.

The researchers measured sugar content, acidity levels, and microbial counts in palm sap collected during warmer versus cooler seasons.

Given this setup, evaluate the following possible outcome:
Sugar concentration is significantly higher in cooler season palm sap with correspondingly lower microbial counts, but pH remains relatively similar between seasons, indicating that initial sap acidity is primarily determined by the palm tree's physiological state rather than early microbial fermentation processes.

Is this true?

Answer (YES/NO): NO